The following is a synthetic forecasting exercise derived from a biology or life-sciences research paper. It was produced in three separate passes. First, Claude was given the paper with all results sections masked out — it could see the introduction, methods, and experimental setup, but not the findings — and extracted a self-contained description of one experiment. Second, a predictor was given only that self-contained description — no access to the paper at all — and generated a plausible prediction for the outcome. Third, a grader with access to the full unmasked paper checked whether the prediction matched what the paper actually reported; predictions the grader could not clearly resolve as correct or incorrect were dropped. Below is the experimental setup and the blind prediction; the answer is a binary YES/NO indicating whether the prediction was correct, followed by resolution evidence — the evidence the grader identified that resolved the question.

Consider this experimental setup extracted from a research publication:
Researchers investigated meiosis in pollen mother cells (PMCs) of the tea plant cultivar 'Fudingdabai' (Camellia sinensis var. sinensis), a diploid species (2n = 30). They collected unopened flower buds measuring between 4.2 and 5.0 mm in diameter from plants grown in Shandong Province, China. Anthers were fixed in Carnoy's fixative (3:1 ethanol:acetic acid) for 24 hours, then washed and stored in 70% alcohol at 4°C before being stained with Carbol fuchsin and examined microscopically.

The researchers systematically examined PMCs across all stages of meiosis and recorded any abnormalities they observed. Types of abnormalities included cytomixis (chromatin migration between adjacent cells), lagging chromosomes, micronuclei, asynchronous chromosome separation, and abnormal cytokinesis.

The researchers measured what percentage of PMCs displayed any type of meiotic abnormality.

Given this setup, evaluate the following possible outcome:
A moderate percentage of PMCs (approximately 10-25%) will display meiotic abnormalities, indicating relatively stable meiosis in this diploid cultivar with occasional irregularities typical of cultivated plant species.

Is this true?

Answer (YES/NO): NO